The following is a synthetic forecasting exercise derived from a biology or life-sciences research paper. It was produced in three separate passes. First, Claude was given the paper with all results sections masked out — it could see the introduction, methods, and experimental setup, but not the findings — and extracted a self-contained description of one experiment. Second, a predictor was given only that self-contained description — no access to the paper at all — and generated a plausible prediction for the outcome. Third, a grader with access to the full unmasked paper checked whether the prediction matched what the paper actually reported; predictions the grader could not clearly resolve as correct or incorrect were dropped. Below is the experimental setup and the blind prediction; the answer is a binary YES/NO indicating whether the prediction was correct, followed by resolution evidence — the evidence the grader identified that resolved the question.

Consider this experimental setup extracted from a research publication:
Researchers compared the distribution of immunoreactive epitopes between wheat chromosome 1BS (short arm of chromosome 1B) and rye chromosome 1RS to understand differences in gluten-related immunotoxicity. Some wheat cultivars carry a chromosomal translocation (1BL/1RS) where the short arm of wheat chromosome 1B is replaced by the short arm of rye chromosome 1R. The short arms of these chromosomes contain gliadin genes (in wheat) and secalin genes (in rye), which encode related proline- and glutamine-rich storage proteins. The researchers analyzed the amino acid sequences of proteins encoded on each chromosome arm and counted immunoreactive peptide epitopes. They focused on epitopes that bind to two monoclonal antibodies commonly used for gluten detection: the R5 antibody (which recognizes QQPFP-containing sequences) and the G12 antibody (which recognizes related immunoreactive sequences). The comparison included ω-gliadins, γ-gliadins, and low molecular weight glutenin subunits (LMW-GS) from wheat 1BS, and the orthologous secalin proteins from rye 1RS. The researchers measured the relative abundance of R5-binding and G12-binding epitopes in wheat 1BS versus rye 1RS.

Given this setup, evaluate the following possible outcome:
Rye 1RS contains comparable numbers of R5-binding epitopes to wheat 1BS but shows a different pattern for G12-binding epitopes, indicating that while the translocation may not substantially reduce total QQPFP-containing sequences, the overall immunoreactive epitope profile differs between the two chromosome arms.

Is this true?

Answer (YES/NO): NO